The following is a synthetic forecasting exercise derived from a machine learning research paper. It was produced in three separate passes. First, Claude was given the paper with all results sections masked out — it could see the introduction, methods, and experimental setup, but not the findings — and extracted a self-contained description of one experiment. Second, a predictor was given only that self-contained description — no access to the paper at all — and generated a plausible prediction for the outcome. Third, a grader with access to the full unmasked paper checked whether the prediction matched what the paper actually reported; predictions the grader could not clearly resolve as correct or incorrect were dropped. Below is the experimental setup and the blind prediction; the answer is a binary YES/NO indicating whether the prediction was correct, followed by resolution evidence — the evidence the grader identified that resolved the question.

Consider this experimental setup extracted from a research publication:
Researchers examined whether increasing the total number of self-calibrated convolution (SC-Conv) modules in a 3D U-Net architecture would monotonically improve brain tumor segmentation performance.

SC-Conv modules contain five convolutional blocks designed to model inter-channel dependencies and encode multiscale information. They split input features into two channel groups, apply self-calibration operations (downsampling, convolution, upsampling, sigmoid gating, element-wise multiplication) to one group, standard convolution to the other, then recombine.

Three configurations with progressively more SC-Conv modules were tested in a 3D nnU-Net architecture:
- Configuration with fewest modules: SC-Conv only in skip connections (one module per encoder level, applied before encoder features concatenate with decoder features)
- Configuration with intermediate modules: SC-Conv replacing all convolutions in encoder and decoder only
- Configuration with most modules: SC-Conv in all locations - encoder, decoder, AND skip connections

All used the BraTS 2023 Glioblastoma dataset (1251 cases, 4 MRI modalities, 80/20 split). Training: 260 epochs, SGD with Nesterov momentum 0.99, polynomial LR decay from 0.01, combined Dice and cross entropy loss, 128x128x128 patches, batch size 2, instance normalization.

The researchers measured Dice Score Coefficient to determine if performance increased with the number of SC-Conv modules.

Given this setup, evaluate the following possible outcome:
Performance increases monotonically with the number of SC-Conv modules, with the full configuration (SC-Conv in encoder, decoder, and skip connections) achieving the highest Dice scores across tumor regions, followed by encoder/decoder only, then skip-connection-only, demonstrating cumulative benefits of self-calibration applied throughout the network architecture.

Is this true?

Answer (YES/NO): NO